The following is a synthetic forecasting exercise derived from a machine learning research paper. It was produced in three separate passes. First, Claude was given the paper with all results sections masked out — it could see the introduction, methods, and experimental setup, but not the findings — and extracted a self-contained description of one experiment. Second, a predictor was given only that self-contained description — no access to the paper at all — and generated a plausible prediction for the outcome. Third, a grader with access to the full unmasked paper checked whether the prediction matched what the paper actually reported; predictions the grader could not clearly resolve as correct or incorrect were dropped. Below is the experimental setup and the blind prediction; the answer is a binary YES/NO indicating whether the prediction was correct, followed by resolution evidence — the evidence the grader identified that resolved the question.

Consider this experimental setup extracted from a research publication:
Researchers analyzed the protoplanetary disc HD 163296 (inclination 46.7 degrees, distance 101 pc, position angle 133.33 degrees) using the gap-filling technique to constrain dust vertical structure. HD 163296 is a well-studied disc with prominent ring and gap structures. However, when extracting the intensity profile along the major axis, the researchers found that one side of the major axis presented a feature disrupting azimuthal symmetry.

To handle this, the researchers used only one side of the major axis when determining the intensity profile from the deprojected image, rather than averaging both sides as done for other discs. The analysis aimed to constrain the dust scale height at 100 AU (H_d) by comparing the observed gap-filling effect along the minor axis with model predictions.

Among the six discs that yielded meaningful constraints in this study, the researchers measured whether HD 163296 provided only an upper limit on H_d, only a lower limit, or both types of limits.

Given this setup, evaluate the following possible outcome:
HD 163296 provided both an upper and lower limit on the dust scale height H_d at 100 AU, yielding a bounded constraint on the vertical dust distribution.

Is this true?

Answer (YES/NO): YES